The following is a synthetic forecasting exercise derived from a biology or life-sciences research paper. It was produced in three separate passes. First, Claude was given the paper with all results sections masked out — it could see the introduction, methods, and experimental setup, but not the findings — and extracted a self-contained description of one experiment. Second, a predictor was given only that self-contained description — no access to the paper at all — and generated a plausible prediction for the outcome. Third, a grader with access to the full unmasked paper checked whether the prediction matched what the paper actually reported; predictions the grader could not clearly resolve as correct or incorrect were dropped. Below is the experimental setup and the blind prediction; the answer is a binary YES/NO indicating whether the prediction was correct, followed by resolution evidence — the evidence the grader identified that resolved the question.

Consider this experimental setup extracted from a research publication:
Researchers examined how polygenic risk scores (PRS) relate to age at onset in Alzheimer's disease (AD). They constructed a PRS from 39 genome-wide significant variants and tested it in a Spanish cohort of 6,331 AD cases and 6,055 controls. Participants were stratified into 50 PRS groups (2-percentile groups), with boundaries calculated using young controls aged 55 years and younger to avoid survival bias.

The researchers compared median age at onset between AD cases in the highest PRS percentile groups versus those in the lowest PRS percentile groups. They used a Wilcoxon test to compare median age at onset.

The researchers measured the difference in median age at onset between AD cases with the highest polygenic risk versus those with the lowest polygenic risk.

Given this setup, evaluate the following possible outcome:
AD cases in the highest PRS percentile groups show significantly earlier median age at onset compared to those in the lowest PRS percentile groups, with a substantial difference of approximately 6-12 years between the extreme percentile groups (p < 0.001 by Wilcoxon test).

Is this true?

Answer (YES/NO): YES